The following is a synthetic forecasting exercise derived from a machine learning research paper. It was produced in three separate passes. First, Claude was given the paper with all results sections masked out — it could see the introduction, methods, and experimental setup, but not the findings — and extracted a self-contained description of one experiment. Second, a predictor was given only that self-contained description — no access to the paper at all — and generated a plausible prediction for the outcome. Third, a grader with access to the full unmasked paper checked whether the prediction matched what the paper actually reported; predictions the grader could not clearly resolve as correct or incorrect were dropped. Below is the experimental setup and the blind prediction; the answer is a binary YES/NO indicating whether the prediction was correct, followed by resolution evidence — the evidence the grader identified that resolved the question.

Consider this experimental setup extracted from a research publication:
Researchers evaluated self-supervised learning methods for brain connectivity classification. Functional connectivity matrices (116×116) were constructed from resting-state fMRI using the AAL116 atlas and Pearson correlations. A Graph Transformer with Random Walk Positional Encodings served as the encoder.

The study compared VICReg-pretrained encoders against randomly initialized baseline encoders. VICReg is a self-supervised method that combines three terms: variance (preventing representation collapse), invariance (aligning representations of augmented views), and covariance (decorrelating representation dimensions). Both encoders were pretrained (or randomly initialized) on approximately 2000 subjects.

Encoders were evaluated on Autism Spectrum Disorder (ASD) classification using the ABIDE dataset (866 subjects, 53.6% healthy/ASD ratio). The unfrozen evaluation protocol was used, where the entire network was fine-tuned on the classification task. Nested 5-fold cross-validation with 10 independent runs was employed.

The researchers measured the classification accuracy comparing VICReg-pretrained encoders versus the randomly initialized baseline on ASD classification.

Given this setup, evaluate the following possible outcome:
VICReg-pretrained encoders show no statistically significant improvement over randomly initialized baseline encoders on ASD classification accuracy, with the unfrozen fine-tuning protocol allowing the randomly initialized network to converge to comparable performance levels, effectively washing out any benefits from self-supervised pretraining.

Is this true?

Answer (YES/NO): NO